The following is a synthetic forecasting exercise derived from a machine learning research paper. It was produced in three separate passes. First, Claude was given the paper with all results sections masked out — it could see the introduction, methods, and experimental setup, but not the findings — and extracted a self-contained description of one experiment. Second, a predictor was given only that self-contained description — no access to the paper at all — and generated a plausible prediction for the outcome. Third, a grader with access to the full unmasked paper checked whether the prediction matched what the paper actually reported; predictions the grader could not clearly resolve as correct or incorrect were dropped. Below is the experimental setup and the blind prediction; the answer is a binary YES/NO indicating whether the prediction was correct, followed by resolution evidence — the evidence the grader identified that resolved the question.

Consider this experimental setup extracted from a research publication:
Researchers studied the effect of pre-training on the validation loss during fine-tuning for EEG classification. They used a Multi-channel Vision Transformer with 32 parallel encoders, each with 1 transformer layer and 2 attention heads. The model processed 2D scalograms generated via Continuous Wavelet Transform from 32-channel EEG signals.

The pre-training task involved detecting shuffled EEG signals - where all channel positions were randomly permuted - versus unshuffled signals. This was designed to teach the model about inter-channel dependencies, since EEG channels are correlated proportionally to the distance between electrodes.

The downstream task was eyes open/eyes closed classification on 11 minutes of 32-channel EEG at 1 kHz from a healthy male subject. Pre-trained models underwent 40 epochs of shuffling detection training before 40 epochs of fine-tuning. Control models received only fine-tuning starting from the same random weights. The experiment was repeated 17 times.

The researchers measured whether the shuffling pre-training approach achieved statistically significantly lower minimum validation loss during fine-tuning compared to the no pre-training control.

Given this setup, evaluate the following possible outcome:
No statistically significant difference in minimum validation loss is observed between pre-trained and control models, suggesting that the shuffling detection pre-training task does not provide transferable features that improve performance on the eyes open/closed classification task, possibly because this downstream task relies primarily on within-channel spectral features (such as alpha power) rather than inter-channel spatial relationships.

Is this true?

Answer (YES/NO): NO